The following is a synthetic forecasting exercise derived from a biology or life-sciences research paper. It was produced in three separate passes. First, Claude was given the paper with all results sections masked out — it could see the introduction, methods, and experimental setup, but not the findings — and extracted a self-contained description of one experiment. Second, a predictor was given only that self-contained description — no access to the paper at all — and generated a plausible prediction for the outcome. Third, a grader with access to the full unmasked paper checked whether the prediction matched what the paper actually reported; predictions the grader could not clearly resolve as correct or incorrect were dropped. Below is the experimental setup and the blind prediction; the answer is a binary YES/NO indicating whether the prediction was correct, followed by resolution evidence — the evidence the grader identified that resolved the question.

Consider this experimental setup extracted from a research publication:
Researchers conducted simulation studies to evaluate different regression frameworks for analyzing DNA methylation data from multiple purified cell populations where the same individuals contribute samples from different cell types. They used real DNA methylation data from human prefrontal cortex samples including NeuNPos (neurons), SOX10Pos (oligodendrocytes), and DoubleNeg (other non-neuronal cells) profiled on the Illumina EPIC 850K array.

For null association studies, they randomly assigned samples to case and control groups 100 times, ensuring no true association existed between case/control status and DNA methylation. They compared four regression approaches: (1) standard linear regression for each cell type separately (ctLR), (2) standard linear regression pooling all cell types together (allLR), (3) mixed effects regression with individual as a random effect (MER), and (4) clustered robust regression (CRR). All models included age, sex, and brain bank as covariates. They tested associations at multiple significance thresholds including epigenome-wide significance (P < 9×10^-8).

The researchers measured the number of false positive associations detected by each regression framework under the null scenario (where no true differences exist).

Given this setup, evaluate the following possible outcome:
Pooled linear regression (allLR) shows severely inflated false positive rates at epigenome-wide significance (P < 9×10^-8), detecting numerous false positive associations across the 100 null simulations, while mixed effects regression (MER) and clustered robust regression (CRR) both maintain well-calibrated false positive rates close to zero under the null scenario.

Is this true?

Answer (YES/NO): NO